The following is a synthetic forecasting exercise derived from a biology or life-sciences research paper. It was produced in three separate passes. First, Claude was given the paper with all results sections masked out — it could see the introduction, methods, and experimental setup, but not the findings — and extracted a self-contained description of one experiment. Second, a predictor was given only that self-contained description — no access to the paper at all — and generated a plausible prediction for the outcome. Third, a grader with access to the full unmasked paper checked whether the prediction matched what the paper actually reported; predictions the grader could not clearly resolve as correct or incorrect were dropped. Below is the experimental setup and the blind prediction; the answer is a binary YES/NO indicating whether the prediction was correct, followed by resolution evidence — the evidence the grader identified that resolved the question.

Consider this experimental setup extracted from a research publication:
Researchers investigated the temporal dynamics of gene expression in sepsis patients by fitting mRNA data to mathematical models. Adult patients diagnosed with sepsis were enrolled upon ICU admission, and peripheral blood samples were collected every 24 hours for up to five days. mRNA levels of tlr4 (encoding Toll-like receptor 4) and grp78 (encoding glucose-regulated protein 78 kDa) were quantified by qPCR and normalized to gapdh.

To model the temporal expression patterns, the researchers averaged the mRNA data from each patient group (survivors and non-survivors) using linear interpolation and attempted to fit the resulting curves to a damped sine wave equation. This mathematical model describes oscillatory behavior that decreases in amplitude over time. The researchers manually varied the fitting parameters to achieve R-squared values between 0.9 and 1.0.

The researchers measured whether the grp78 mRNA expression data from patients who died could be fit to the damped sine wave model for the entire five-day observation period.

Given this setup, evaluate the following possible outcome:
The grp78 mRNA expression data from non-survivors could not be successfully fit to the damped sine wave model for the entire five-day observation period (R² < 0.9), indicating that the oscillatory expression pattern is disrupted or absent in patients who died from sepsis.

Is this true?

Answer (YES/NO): YES